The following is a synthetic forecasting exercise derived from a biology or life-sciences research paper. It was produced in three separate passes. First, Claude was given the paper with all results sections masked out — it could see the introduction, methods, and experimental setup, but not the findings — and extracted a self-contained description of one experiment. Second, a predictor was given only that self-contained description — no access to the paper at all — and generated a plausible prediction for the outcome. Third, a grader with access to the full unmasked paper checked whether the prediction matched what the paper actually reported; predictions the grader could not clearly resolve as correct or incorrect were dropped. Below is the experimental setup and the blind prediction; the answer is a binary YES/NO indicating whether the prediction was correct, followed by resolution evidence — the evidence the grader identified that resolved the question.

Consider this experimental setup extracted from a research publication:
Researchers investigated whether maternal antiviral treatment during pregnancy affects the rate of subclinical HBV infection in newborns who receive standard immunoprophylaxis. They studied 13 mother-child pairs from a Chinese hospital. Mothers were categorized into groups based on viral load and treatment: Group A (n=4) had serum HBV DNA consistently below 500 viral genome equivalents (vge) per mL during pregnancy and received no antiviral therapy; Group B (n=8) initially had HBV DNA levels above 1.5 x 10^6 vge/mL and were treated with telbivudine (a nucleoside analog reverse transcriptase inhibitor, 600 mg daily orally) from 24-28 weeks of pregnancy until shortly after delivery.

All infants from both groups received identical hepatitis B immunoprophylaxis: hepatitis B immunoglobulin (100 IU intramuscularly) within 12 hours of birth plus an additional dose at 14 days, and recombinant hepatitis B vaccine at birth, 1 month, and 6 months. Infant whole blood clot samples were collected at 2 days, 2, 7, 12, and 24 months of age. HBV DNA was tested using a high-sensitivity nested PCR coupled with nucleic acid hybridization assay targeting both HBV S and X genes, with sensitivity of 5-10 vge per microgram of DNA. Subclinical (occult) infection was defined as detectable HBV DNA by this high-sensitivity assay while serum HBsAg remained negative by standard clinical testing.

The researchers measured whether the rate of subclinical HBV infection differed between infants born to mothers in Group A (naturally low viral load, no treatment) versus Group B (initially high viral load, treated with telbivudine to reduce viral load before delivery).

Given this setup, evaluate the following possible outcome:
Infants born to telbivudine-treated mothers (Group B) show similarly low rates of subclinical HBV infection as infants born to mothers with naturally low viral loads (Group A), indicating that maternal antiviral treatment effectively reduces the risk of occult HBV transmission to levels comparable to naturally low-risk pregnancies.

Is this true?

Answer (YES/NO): NO